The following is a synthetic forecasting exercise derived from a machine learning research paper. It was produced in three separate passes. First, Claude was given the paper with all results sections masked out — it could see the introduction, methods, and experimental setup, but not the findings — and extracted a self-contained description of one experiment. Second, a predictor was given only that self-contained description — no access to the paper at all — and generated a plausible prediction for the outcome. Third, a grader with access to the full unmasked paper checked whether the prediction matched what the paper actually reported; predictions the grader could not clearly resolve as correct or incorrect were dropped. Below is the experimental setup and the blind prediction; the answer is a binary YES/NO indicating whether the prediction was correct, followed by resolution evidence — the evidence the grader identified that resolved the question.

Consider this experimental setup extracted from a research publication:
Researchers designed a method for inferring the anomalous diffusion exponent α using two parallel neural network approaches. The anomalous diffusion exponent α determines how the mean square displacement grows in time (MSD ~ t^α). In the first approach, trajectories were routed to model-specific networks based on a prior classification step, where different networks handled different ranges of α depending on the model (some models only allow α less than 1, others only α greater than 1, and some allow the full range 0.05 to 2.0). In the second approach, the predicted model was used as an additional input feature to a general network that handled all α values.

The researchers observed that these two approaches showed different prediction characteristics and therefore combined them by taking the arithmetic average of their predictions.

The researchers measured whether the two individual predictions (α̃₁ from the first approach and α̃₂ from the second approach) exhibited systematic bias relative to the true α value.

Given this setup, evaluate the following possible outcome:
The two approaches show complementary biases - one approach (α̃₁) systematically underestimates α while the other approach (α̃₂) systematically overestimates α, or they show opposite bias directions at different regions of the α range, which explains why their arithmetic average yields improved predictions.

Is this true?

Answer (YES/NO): YES